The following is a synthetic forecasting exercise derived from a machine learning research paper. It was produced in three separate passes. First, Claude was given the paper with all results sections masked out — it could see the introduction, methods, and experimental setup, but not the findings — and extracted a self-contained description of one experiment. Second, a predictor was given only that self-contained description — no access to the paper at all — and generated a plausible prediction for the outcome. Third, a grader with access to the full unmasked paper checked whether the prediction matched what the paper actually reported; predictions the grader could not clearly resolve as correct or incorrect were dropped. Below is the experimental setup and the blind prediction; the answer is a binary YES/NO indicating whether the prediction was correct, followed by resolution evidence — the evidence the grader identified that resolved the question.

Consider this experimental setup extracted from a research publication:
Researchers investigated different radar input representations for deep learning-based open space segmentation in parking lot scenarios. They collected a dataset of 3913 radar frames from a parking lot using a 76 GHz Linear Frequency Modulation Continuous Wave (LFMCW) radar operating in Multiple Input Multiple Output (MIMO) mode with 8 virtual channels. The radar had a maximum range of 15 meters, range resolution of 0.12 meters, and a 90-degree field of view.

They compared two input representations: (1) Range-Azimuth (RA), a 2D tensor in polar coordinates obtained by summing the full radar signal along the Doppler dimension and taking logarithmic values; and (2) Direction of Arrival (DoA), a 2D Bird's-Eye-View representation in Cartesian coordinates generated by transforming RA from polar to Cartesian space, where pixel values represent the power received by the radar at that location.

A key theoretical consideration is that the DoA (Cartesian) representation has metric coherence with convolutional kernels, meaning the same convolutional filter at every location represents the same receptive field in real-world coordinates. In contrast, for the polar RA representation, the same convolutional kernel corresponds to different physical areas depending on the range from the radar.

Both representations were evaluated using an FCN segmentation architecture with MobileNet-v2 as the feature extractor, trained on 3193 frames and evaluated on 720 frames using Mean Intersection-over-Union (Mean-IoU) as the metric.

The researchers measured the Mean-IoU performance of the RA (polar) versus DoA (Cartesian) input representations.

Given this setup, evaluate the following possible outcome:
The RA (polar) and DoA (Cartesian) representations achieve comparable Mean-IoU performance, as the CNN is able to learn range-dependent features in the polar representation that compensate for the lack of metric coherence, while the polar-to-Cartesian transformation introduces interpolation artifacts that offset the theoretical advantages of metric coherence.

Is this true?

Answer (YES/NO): NO